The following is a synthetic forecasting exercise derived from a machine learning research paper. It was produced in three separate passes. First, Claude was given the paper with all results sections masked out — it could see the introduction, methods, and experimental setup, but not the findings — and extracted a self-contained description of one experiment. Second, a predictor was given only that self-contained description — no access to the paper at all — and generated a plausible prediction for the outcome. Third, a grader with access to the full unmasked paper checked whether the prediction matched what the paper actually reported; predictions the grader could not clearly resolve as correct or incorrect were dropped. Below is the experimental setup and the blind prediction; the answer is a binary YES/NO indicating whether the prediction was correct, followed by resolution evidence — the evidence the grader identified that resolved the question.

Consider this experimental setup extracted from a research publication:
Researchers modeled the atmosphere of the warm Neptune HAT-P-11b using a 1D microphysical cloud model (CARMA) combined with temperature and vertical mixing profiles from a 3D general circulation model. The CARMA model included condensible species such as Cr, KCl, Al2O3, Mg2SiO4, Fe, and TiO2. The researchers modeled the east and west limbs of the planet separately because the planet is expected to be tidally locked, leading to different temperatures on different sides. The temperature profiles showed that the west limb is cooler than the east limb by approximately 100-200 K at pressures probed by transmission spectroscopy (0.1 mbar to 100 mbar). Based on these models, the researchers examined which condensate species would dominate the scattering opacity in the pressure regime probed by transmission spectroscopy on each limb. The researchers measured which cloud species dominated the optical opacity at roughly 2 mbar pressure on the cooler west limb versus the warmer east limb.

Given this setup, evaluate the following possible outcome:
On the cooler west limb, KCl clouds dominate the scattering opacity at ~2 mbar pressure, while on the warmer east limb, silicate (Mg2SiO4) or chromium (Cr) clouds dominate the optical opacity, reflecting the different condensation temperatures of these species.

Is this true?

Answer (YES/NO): NO